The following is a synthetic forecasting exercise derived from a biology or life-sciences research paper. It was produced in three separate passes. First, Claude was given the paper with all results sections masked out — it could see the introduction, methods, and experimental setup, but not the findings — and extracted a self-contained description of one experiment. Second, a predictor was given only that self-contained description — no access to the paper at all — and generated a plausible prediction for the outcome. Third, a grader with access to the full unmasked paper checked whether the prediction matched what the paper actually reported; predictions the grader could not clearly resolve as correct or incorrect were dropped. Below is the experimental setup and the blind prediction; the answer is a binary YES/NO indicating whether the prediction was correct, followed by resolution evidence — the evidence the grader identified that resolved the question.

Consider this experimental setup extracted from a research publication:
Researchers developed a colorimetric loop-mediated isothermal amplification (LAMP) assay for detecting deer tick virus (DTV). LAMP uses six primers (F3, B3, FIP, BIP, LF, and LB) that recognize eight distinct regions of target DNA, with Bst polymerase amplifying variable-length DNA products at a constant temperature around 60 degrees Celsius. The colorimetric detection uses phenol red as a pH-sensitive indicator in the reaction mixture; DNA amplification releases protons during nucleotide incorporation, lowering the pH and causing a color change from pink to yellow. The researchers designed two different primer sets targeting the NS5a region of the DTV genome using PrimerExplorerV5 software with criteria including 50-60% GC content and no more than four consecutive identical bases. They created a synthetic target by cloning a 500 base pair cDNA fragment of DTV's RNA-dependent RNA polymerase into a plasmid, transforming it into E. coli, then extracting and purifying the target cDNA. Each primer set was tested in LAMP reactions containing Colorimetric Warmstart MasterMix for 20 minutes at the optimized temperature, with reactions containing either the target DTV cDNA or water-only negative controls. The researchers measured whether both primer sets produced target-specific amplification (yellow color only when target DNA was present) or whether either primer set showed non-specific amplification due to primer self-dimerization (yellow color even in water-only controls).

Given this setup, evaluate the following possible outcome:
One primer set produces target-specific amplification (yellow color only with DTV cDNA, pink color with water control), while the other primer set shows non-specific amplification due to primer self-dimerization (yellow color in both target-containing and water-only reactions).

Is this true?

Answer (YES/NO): YES